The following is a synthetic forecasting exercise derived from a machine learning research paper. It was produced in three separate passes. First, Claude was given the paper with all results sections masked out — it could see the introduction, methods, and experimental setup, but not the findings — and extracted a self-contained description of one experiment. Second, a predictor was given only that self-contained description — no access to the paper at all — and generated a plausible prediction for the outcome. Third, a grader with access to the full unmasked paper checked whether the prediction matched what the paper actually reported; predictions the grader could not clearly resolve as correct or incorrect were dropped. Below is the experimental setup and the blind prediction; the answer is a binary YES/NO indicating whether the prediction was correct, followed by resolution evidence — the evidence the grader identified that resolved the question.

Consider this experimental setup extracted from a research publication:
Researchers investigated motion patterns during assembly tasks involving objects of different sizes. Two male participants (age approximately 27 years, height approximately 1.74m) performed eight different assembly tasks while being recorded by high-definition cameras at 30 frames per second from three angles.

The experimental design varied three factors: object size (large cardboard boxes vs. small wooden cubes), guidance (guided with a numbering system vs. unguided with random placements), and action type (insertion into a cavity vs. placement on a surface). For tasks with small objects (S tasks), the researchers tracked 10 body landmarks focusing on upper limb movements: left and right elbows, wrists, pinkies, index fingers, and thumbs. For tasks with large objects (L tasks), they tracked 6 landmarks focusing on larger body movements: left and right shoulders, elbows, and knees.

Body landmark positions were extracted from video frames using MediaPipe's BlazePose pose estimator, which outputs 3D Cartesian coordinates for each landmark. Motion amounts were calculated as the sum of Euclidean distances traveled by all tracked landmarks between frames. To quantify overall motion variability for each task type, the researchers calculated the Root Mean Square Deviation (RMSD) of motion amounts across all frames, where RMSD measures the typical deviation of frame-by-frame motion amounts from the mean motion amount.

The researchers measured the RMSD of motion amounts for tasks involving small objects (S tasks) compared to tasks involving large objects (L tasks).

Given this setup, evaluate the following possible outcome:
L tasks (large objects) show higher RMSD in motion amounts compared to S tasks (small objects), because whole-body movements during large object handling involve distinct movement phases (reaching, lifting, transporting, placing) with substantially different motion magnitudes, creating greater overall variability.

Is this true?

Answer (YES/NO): NO